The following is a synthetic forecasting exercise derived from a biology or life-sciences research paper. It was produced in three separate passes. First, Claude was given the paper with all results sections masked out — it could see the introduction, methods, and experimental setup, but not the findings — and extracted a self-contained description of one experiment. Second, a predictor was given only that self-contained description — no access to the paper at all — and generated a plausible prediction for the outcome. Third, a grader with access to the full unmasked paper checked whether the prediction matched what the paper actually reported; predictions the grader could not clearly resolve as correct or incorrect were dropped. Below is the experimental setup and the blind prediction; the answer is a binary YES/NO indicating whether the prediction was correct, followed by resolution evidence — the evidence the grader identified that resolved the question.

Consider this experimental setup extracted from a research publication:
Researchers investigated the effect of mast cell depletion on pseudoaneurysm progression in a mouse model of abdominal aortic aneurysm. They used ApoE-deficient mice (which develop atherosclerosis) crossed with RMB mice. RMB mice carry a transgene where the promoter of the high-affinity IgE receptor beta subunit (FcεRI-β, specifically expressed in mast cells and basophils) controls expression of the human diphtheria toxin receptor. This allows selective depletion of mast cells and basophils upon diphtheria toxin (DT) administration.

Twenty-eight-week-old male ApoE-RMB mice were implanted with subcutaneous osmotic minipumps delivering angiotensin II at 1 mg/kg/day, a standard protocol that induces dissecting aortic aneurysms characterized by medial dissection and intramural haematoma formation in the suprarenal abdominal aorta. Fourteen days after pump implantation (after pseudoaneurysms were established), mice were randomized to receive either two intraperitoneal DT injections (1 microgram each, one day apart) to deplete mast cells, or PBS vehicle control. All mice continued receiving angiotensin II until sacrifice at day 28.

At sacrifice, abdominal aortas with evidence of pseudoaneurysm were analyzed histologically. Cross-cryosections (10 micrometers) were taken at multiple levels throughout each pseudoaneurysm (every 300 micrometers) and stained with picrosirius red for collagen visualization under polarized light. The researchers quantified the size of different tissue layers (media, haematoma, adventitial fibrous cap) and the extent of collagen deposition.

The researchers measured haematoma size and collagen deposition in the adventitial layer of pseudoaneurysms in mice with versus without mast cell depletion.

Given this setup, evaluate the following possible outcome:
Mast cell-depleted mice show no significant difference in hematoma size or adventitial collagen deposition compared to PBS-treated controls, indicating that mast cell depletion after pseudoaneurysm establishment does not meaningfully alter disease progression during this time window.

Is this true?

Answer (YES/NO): NO